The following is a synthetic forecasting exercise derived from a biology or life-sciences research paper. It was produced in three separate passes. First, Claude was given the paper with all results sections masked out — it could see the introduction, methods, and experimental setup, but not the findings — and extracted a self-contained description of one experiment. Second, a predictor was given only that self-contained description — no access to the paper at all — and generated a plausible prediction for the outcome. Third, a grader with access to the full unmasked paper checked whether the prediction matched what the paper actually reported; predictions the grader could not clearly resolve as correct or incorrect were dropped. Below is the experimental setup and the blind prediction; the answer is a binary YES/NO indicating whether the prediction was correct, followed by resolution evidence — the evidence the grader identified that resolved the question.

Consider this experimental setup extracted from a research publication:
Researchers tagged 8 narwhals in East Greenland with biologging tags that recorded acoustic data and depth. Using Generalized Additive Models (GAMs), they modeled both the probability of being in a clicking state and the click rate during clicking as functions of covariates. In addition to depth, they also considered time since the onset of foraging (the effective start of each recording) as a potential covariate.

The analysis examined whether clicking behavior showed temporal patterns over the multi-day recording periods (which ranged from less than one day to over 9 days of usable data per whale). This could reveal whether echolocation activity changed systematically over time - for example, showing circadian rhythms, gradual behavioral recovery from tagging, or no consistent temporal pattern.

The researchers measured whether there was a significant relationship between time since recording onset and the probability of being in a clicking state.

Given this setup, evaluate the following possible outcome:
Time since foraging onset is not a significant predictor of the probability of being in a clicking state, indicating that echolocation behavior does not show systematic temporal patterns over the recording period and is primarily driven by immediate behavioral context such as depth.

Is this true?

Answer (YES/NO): YES